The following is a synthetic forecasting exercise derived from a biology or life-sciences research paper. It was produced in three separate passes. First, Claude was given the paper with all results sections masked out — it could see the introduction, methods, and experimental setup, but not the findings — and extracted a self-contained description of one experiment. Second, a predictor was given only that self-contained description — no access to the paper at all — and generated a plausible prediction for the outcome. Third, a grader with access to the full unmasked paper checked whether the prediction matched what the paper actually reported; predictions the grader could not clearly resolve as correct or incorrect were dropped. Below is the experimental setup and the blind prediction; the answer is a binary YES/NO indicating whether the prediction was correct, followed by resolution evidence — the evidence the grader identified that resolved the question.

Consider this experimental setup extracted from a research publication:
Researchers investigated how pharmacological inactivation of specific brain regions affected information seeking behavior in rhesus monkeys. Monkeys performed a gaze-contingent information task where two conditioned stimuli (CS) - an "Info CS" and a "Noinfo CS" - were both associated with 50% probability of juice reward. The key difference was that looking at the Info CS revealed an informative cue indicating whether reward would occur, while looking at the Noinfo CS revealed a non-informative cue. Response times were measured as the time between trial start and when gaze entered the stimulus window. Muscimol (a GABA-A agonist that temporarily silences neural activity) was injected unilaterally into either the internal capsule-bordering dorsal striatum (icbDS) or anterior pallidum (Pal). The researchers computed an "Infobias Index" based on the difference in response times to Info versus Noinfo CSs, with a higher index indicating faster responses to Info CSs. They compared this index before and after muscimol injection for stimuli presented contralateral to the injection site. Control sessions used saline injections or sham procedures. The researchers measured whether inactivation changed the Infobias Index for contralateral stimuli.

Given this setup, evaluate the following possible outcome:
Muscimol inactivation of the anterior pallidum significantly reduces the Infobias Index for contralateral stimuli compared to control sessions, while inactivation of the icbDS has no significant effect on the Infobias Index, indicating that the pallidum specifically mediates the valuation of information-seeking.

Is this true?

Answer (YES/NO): NO